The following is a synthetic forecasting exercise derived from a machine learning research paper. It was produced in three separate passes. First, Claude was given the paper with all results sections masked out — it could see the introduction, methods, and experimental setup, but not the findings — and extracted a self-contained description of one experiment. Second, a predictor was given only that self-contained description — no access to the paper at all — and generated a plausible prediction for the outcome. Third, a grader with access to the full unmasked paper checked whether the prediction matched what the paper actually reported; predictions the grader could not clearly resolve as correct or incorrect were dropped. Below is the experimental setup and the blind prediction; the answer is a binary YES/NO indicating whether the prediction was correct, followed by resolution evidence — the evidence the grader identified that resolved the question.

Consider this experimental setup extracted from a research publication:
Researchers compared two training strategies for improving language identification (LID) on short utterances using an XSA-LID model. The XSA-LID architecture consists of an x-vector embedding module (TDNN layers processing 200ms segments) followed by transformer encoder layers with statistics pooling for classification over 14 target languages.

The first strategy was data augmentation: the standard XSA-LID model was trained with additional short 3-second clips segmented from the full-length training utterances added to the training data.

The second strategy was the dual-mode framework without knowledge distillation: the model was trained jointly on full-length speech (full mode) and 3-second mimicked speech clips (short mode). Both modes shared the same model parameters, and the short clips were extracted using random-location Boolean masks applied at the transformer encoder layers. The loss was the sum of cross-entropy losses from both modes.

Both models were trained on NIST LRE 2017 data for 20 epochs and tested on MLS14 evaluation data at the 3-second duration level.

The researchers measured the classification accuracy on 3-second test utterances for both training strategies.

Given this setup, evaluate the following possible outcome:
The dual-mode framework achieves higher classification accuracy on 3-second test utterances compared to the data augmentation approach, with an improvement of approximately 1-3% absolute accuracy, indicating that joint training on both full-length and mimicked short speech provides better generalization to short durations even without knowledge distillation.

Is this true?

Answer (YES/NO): NO